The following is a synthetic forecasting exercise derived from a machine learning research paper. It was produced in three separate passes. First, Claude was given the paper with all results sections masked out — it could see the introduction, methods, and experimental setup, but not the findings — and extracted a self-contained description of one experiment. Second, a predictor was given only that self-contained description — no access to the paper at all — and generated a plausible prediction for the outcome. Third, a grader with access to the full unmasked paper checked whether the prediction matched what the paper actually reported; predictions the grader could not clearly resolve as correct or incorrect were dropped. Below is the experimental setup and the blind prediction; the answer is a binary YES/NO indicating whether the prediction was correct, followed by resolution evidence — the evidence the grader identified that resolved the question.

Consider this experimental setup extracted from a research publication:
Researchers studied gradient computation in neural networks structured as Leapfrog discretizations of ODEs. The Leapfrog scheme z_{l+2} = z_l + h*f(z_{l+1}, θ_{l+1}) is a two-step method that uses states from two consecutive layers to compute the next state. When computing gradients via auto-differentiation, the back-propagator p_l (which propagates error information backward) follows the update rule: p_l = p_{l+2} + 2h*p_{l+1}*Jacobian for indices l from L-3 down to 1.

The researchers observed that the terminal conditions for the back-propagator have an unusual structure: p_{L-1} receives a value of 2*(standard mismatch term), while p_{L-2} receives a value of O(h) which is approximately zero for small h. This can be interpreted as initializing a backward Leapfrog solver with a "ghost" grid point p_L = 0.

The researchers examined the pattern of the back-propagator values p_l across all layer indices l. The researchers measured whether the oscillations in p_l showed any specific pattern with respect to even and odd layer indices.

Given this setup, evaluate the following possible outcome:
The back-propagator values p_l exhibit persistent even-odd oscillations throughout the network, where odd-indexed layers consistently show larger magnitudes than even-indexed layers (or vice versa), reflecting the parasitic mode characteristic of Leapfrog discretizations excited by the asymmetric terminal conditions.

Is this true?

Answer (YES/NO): YES